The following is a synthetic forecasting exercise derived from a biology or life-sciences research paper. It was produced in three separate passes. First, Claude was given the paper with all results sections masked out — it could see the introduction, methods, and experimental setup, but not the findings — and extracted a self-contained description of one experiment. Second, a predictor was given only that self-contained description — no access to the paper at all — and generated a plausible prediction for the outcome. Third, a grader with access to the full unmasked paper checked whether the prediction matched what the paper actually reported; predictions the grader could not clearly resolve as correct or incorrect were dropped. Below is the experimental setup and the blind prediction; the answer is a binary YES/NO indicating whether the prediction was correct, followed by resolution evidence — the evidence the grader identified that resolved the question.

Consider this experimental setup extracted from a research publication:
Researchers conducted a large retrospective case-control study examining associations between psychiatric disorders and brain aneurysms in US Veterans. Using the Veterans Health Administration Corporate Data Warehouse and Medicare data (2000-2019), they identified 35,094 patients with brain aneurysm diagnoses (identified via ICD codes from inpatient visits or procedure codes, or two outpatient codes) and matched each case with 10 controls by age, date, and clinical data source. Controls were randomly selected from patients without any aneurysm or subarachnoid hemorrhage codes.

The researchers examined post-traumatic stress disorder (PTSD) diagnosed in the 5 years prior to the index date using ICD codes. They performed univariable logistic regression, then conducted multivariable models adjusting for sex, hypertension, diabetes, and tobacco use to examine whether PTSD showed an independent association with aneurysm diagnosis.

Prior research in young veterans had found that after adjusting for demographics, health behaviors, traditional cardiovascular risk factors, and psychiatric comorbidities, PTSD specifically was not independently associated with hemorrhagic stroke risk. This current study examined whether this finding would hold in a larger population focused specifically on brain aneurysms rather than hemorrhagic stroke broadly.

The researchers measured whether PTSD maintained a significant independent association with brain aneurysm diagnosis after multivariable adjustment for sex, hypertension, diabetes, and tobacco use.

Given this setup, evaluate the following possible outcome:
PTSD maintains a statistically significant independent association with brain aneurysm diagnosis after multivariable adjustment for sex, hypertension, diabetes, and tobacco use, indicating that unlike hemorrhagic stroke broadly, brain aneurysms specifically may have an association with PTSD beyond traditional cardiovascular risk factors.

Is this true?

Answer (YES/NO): YES